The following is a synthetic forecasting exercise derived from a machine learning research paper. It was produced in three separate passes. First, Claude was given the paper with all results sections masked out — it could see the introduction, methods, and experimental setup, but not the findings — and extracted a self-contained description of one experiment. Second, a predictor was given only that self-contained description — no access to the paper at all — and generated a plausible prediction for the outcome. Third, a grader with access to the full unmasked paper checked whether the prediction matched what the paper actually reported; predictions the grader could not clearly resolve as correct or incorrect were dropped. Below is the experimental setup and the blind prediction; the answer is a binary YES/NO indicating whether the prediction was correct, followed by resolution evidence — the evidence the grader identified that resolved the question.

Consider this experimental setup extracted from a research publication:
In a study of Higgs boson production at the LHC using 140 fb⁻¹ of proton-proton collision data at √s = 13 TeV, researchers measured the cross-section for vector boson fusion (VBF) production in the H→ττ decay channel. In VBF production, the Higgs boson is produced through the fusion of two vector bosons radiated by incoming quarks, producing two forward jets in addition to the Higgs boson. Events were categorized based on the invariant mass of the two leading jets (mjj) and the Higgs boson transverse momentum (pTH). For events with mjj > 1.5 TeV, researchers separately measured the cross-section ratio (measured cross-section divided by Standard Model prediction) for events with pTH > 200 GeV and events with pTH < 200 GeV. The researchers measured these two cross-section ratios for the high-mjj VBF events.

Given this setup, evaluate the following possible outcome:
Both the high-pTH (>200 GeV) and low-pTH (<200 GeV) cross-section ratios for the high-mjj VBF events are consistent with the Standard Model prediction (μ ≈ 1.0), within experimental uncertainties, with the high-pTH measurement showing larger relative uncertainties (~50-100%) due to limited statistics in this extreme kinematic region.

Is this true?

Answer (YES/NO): NO